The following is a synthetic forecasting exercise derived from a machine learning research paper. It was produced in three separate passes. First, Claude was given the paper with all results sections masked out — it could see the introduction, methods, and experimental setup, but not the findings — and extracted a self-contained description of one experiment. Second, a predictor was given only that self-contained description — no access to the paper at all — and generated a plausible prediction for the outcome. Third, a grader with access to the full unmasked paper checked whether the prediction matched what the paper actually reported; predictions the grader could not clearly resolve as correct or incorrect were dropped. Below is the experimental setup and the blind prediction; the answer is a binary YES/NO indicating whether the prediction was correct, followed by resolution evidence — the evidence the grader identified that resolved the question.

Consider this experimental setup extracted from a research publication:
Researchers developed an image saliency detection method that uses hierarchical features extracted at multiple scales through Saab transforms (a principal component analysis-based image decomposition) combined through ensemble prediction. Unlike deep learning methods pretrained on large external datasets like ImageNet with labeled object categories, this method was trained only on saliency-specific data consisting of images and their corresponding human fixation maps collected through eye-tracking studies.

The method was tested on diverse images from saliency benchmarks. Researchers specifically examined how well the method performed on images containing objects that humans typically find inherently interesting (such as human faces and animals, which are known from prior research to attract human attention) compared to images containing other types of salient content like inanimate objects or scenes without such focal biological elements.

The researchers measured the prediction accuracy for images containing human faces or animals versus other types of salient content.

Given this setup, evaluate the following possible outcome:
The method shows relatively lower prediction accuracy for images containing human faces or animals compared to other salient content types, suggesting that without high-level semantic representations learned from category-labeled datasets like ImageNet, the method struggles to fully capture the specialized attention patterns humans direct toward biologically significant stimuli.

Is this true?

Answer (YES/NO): YES